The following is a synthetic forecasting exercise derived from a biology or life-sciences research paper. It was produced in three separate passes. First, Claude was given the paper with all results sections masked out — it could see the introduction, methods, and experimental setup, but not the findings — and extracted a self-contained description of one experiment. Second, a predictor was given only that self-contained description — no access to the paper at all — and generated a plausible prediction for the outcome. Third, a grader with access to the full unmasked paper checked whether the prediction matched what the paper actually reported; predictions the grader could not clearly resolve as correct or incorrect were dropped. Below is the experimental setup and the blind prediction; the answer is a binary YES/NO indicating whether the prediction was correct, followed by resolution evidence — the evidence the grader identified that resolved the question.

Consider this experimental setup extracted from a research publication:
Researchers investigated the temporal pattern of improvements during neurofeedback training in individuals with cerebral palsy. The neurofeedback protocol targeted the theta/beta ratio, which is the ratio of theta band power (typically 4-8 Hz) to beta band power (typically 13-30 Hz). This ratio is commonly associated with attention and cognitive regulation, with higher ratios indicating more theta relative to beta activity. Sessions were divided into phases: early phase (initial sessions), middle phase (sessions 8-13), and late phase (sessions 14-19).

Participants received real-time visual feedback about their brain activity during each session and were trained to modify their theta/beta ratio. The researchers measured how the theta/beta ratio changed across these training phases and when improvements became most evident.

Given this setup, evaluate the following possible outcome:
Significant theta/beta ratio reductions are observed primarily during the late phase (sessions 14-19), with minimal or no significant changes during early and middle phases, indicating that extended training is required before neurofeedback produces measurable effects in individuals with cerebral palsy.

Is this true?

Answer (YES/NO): NO